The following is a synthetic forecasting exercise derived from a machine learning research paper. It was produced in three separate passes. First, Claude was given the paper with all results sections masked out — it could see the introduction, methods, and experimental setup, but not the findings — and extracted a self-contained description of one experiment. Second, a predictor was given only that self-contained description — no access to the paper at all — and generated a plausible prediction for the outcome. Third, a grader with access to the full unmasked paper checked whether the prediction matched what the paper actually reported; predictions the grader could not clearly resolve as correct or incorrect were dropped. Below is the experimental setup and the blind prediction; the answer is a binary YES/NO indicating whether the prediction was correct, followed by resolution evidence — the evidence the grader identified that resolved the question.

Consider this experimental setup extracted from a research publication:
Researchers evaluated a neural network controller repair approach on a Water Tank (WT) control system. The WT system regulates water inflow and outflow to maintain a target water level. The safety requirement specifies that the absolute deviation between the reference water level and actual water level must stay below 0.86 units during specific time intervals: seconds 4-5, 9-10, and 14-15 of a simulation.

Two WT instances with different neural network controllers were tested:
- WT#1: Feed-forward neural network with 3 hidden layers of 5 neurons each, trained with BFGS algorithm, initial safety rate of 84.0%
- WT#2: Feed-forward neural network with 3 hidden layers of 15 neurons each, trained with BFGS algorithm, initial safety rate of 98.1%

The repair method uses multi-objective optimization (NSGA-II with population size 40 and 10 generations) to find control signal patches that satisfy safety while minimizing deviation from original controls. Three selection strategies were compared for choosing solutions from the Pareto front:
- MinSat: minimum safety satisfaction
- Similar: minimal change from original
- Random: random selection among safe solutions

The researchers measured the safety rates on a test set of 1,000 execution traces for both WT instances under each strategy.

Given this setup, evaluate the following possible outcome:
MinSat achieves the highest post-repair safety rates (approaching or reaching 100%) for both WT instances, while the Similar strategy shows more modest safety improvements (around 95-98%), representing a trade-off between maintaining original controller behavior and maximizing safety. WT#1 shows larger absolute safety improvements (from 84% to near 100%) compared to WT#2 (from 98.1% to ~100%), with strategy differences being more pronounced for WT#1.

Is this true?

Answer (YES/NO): NO